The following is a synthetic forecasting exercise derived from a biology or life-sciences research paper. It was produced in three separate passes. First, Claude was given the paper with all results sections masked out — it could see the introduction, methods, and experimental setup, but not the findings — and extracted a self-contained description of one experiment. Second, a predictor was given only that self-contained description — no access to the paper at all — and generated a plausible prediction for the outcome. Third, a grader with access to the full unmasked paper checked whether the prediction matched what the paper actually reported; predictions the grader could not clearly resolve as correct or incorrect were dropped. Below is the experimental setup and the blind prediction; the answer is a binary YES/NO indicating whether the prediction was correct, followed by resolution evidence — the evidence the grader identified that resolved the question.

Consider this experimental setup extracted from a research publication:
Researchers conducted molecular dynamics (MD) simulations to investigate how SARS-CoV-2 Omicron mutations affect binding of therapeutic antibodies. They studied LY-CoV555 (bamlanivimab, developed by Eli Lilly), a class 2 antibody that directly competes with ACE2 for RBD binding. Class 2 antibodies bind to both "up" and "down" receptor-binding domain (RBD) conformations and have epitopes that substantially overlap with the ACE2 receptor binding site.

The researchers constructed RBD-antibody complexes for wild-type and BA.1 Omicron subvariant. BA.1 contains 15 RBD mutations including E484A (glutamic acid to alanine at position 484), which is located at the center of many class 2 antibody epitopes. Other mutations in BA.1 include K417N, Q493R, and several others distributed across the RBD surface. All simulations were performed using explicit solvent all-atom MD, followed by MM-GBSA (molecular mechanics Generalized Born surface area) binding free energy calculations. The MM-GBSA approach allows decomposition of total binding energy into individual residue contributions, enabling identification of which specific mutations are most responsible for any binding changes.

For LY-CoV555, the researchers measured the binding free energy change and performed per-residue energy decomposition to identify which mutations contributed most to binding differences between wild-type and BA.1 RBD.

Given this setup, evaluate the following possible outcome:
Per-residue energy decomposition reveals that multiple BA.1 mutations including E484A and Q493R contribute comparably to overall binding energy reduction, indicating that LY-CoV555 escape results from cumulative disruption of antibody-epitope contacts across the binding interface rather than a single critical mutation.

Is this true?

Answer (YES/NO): NO